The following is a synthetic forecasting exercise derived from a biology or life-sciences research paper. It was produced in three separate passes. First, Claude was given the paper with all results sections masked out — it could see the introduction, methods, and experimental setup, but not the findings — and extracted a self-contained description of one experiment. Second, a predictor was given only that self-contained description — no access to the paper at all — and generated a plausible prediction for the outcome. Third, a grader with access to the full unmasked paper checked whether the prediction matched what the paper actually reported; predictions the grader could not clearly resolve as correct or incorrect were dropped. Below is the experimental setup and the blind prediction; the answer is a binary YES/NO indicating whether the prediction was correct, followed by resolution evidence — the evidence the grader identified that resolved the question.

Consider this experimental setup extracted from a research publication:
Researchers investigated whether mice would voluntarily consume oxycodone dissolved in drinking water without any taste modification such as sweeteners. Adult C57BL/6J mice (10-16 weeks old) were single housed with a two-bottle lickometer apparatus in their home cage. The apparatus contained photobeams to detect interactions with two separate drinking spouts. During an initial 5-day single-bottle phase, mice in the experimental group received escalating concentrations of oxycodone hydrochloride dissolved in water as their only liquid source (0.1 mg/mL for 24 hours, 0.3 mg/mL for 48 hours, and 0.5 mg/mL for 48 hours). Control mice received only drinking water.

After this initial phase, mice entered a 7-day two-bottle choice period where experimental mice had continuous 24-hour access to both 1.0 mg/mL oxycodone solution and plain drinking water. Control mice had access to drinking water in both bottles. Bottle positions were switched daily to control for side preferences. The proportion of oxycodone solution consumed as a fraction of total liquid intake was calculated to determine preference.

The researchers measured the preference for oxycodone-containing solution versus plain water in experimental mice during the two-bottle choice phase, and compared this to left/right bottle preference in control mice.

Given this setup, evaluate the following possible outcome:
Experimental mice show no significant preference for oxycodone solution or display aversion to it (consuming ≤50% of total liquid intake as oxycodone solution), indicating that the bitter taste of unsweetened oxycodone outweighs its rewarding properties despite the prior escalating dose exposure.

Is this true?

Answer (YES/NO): NO